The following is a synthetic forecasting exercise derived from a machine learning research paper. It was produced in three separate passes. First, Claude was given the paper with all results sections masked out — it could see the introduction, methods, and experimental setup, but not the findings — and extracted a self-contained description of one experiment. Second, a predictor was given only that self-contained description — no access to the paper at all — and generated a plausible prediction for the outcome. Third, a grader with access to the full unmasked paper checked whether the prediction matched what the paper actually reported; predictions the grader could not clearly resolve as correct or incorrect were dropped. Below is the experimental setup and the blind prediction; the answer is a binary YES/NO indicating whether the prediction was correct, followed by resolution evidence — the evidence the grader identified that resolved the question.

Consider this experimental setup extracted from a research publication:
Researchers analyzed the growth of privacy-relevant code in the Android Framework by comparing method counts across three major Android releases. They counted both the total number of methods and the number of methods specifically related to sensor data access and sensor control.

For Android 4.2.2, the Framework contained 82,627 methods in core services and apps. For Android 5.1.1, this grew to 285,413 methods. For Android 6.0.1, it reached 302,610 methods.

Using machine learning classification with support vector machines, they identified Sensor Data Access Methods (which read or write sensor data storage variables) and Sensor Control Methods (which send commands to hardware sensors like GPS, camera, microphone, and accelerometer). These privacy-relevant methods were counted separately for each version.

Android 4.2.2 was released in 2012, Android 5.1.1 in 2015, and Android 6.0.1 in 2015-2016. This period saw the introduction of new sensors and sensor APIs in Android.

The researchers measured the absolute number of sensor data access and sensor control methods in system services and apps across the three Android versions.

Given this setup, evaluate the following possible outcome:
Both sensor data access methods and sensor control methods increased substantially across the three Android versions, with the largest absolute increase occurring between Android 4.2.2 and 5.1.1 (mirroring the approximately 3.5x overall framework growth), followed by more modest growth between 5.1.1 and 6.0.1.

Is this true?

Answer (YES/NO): NO